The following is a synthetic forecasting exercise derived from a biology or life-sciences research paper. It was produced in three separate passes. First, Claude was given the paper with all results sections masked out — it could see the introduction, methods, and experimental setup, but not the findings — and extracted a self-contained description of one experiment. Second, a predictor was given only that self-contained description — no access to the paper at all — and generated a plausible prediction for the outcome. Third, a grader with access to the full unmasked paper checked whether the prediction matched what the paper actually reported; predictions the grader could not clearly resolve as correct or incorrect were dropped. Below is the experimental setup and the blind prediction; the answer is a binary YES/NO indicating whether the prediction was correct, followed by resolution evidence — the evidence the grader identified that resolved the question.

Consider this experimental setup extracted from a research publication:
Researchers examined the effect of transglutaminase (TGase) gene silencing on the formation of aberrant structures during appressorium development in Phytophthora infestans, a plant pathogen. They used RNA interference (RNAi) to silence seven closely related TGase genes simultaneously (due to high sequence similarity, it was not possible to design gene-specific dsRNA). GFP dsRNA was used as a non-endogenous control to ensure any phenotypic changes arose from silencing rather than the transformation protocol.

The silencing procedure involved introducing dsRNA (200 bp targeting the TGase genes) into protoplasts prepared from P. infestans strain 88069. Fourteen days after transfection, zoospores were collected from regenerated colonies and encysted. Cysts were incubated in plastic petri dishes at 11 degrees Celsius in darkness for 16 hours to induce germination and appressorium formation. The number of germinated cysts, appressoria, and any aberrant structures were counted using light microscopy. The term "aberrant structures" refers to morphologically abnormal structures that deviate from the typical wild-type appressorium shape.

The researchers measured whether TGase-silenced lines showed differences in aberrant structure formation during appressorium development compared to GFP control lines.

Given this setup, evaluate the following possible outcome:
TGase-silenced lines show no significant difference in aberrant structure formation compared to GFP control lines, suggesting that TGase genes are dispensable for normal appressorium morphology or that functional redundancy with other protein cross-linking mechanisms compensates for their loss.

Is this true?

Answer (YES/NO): NO